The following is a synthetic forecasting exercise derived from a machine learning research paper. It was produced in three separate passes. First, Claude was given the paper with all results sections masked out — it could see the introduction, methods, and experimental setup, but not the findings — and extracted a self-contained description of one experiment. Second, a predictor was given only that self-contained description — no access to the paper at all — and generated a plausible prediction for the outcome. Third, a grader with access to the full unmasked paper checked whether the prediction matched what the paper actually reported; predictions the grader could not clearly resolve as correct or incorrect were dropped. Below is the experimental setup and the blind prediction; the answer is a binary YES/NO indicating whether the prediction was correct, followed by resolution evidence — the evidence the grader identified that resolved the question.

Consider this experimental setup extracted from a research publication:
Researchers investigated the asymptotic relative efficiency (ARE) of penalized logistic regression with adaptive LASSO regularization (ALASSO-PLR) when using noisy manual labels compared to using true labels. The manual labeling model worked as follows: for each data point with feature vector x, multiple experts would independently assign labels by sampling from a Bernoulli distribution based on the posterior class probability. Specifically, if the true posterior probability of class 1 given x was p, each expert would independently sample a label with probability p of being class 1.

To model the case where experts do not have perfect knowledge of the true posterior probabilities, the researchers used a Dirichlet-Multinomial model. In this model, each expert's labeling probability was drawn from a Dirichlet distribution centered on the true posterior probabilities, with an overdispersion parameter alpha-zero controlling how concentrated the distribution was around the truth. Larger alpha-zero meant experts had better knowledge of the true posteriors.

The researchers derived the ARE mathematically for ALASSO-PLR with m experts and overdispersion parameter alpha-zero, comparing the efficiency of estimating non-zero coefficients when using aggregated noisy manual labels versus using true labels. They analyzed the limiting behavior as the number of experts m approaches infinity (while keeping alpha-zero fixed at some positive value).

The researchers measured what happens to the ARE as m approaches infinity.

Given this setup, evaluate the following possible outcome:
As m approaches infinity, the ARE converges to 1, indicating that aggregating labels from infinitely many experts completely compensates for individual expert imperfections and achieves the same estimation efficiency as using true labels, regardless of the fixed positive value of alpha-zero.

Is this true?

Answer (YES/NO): NO